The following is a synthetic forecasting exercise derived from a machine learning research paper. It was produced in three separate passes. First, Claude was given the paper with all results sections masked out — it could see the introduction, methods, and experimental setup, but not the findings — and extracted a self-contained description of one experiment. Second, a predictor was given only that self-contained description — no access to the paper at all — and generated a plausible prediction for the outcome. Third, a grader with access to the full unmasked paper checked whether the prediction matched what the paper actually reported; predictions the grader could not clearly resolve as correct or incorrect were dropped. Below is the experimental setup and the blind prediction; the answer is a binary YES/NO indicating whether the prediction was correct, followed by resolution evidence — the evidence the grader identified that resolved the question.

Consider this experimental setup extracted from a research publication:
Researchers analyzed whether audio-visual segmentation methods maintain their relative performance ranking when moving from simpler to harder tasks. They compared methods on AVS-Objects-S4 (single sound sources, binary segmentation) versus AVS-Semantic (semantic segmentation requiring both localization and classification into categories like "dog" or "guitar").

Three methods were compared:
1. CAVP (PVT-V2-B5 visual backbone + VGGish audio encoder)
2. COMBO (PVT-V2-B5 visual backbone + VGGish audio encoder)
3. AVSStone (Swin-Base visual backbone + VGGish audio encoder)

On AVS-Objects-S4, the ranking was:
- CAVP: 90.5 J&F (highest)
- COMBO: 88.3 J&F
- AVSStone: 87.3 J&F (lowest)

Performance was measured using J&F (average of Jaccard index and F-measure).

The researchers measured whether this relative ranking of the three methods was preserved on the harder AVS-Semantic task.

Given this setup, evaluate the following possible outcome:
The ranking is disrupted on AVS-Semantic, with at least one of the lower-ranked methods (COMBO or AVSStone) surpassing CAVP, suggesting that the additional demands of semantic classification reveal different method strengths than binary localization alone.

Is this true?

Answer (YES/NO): YES